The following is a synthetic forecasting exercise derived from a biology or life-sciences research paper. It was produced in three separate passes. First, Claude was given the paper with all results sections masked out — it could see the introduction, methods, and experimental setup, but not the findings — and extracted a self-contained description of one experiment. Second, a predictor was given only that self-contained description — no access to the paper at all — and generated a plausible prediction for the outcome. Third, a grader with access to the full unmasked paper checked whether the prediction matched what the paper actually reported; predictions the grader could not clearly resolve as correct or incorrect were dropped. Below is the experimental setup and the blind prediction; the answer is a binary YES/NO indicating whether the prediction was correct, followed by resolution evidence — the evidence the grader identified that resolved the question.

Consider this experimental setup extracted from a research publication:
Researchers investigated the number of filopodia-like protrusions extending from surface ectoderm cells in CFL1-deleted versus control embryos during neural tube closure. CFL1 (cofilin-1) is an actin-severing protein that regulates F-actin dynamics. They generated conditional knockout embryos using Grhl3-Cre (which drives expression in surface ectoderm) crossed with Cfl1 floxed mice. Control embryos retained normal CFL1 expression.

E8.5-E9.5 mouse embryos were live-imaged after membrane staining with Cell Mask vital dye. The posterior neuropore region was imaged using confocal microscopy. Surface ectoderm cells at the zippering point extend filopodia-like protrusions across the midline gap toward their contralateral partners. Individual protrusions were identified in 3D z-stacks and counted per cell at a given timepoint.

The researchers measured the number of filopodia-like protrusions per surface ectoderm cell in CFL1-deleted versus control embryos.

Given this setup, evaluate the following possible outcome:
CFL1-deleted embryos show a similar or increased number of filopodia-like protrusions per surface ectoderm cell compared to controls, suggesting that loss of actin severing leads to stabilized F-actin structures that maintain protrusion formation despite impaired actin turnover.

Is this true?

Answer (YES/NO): YES